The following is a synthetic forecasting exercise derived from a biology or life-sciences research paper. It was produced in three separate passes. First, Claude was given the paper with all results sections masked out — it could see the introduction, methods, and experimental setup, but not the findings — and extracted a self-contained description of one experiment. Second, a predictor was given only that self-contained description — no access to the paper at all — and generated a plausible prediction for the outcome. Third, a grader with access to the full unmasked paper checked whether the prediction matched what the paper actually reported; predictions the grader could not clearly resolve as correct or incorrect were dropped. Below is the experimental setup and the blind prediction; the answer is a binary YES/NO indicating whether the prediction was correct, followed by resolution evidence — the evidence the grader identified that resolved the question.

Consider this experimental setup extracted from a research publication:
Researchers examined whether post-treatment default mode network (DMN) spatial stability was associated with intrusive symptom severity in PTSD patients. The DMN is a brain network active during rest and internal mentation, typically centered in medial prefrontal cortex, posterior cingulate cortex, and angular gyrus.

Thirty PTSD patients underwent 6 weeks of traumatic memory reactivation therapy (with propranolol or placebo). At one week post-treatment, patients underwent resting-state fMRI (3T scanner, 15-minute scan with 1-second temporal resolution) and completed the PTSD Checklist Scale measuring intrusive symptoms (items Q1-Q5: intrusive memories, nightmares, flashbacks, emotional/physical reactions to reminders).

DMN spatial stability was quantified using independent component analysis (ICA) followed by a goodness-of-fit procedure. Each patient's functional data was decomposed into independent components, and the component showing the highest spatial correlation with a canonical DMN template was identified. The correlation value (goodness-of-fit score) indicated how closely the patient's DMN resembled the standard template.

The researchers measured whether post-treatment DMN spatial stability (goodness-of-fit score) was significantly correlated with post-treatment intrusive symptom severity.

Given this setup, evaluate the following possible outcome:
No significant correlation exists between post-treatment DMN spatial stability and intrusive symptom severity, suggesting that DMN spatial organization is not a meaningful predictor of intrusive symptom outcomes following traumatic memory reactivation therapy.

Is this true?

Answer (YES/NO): NO